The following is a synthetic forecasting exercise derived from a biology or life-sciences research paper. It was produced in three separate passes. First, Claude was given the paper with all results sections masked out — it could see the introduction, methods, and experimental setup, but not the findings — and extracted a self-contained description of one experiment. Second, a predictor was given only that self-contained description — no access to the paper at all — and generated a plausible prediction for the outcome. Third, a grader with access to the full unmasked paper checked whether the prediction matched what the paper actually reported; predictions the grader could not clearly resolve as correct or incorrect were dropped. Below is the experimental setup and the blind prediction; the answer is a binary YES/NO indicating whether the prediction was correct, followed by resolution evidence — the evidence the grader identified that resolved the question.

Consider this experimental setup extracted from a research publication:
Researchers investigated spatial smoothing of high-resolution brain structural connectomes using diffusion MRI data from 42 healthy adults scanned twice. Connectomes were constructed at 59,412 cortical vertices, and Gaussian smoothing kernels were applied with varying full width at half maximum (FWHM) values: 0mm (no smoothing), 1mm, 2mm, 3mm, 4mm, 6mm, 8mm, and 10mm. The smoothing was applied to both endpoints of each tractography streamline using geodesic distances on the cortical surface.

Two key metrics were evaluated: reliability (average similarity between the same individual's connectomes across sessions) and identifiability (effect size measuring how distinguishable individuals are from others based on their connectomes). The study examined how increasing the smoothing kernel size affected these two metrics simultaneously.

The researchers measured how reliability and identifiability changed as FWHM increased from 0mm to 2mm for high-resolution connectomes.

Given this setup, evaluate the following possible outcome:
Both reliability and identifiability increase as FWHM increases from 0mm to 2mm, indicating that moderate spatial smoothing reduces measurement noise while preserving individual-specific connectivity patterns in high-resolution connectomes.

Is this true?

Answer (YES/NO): YES